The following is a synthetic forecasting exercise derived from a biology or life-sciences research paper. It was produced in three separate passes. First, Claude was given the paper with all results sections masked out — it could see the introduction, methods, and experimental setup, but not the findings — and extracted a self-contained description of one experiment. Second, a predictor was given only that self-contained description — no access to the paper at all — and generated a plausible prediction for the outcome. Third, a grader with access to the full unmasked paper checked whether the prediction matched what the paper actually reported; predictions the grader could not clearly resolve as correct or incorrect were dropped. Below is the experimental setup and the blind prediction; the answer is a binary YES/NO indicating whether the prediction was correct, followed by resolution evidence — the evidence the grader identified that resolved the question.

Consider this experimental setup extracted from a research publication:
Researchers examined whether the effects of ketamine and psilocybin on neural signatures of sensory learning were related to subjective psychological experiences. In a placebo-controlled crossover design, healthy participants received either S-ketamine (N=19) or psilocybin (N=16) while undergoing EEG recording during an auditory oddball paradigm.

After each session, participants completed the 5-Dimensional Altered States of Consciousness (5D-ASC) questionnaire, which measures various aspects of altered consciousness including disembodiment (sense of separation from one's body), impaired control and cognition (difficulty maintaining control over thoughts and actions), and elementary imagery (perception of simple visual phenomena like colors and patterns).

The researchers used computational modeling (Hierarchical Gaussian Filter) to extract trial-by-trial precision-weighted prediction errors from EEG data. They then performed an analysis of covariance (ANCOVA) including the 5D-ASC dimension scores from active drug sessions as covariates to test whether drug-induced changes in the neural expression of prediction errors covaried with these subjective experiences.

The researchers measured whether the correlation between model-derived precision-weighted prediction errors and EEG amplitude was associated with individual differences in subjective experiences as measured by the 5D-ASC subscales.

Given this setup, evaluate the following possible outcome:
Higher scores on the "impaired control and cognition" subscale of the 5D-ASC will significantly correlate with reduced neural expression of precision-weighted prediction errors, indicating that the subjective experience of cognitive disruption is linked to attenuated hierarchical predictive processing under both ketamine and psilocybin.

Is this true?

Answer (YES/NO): NO